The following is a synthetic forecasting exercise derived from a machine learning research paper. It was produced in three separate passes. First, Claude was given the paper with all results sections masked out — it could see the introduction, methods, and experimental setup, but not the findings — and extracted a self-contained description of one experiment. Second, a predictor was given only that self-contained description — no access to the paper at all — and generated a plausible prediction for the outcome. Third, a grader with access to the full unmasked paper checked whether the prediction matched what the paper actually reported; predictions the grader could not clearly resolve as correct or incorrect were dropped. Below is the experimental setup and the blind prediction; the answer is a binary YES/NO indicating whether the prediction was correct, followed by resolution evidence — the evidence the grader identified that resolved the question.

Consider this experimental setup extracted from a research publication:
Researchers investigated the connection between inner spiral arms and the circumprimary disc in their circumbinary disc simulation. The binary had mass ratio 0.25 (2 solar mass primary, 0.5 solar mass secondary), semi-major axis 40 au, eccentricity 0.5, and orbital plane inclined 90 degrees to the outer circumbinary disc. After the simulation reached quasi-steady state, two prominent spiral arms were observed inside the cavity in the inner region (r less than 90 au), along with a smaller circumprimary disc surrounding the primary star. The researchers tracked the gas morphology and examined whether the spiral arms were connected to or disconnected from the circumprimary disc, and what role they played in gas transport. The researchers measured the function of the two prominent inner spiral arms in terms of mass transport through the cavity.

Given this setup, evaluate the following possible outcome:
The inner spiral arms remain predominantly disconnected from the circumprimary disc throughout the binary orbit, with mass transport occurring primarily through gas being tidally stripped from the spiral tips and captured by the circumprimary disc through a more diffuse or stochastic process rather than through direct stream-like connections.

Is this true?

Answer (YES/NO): NO